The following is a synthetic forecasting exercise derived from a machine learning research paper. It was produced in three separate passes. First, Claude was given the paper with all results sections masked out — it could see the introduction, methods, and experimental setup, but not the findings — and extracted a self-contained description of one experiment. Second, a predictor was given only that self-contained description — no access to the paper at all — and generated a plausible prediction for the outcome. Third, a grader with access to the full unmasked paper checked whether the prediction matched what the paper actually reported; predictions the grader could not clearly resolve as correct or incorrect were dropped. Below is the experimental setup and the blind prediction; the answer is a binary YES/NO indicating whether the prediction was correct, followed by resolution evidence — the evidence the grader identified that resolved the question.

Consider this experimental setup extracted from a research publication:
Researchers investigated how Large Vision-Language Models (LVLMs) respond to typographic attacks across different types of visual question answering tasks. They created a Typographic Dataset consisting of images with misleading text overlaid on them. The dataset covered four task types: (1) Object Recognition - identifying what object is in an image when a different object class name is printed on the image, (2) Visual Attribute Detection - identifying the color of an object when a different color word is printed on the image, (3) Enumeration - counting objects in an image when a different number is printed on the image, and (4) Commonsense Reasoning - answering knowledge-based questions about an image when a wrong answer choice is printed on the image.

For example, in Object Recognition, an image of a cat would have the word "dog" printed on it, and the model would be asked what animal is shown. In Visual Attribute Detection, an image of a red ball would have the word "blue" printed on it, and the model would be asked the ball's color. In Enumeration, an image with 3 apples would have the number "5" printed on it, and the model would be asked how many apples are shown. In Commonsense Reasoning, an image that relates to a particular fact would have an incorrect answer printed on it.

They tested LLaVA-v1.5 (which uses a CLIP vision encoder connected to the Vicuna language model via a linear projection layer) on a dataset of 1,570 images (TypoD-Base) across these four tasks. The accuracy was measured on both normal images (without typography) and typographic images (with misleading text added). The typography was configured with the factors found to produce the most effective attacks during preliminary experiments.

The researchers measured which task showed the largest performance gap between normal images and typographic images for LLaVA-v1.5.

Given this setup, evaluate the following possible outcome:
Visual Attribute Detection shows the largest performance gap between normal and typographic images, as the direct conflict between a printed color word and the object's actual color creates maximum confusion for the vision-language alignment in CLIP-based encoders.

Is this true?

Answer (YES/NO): NO